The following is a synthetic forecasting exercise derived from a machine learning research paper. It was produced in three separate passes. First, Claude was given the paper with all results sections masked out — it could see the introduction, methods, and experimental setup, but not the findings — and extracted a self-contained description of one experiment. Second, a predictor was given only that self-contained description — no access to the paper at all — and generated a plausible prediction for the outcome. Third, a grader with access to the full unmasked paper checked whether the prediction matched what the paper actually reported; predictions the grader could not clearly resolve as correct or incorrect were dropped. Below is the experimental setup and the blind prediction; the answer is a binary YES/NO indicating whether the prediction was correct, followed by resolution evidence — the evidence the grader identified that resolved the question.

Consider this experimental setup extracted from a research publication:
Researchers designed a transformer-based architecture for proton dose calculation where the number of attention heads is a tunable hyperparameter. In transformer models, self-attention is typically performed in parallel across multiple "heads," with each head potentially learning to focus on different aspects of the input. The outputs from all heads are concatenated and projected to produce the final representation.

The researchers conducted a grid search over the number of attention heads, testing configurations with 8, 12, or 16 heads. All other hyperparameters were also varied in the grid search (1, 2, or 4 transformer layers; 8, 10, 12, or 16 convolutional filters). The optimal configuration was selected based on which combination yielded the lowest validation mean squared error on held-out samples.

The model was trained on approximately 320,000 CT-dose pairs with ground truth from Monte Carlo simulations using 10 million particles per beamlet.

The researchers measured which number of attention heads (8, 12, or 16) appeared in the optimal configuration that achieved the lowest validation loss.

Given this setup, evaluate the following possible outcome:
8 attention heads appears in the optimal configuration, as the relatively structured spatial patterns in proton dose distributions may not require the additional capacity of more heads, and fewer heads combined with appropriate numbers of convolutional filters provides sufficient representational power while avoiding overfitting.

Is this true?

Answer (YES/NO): NO